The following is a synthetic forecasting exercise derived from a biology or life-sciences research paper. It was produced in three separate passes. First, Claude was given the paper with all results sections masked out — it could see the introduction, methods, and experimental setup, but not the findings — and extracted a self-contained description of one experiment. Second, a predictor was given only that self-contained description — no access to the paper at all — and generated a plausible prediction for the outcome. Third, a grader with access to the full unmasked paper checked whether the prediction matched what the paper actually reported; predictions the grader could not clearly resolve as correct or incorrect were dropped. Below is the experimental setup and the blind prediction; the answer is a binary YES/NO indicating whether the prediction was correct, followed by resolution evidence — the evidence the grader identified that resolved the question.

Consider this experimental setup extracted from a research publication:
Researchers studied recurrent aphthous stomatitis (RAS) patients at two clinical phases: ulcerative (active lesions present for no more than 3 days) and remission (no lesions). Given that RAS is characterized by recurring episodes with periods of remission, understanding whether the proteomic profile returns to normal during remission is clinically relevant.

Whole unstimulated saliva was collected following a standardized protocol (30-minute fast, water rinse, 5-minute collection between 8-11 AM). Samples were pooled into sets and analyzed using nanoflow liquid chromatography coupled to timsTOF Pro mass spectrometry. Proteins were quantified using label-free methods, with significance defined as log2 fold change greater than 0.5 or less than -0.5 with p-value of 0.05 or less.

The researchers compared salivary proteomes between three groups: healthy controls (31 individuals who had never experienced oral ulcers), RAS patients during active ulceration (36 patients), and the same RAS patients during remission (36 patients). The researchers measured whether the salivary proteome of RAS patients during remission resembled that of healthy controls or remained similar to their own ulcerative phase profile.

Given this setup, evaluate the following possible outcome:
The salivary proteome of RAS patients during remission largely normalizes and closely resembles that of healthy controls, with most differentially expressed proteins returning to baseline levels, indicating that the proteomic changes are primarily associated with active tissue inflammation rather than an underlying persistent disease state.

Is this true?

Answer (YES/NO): YES